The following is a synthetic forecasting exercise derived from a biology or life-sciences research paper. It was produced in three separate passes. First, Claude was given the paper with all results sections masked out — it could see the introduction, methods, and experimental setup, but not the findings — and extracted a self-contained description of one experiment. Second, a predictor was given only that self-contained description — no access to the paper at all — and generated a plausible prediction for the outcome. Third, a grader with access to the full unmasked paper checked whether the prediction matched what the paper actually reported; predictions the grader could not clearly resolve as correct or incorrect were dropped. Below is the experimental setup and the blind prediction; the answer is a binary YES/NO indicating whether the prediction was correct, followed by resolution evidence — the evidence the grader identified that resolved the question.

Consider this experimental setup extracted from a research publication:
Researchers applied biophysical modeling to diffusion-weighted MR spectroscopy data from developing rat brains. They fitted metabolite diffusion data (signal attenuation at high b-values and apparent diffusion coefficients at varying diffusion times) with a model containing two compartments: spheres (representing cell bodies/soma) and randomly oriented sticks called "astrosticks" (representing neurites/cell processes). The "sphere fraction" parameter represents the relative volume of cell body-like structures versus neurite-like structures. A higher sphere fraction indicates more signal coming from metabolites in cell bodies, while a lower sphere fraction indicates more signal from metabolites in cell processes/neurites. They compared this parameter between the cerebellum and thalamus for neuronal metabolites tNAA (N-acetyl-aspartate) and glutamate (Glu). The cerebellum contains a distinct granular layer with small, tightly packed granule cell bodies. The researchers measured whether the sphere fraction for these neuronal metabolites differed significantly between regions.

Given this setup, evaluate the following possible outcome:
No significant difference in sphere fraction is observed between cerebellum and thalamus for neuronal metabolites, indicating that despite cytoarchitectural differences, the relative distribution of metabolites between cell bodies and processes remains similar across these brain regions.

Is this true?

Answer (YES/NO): NO